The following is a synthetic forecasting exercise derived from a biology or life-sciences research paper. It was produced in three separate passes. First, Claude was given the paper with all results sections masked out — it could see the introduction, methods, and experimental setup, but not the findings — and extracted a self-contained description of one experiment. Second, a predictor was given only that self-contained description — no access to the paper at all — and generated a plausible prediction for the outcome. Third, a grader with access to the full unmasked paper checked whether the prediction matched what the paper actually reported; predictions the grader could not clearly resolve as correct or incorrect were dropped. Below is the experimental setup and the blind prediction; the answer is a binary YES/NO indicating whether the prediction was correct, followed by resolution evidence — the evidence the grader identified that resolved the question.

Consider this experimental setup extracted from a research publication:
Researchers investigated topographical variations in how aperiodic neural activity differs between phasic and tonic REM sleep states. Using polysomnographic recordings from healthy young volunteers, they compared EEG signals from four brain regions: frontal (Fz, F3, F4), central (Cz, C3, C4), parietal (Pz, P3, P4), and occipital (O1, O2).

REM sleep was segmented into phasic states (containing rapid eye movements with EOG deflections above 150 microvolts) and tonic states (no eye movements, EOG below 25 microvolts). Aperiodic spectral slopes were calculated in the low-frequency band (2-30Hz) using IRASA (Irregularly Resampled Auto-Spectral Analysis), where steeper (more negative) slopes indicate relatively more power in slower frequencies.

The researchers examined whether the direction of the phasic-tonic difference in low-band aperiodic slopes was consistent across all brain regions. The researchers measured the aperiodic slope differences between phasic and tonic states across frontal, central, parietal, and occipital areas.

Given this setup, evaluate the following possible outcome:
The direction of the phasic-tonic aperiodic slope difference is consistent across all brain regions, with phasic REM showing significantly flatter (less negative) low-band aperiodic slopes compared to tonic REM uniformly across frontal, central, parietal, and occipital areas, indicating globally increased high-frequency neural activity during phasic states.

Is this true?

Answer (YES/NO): NO